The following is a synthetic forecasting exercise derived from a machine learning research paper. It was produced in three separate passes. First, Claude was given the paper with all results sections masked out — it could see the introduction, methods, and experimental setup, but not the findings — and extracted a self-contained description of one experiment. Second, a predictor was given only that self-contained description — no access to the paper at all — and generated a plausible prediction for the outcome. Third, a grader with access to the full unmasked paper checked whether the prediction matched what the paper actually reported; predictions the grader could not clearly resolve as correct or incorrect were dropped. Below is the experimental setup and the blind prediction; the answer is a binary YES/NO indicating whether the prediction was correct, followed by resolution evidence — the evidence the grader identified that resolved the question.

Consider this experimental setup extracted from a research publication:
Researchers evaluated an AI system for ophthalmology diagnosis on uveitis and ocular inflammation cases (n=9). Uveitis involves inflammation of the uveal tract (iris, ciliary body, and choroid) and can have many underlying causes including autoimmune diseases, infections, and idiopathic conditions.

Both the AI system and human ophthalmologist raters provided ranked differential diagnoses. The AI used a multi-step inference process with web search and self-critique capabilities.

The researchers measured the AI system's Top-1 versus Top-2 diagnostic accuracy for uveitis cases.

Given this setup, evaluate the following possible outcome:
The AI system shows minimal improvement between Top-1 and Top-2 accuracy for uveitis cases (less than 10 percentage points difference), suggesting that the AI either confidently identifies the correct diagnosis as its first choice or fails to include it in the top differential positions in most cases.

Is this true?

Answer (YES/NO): NO